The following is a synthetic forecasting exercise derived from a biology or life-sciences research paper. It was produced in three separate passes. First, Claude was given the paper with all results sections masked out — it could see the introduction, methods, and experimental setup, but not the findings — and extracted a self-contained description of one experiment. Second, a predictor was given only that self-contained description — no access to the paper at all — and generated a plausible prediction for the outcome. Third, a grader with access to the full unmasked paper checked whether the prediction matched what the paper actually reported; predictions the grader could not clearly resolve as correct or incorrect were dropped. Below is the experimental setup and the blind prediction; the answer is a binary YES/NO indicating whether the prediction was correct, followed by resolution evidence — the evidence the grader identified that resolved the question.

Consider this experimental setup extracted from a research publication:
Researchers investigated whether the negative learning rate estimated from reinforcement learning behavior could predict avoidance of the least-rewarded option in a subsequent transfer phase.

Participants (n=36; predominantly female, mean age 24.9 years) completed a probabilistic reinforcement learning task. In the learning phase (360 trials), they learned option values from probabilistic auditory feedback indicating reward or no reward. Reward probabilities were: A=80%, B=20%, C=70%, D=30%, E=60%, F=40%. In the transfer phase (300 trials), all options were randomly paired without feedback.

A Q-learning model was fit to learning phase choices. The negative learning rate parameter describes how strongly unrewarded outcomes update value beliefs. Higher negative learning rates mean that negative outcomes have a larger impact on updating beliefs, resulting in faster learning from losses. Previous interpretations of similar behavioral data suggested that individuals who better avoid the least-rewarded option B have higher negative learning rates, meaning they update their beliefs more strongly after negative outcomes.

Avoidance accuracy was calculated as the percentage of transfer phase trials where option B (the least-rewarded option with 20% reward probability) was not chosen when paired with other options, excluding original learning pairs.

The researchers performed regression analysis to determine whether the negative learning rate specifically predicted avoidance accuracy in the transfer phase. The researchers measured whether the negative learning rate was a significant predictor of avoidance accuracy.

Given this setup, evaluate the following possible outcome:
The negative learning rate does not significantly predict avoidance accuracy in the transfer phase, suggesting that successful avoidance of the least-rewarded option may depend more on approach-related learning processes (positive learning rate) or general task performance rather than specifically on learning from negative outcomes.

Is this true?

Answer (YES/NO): YES